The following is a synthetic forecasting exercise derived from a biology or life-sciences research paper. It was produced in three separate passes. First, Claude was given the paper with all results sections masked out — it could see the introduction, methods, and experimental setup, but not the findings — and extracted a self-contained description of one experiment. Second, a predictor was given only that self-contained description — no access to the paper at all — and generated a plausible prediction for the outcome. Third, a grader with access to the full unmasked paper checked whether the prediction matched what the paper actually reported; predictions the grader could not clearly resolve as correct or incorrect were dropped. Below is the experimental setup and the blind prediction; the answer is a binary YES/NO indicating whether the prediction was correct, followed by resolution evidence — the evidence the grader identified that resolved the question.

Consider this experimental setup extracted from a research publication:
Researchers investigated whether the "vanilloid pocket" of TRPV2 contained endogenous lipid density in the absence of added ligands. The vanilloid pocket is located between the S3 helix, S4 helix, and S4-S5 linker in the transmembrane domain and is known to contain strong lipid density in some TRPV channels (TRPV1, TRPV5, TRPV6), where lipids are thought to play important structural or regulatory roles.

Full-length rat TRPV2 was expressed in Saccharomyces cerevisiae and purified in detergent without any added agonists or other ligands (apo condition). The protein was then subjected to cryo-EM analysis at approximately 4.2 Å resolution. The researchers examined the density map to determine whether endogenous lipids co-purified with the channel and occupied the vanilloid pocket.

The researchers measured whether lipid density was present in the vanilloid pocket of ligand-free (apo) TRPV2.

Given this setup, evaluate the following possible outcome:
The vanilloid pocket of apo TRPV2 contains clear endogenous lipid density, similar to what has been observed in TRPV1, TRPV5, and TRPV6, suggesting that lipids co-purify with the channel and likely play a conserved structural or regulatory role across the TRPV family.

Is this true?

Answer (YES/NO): NO